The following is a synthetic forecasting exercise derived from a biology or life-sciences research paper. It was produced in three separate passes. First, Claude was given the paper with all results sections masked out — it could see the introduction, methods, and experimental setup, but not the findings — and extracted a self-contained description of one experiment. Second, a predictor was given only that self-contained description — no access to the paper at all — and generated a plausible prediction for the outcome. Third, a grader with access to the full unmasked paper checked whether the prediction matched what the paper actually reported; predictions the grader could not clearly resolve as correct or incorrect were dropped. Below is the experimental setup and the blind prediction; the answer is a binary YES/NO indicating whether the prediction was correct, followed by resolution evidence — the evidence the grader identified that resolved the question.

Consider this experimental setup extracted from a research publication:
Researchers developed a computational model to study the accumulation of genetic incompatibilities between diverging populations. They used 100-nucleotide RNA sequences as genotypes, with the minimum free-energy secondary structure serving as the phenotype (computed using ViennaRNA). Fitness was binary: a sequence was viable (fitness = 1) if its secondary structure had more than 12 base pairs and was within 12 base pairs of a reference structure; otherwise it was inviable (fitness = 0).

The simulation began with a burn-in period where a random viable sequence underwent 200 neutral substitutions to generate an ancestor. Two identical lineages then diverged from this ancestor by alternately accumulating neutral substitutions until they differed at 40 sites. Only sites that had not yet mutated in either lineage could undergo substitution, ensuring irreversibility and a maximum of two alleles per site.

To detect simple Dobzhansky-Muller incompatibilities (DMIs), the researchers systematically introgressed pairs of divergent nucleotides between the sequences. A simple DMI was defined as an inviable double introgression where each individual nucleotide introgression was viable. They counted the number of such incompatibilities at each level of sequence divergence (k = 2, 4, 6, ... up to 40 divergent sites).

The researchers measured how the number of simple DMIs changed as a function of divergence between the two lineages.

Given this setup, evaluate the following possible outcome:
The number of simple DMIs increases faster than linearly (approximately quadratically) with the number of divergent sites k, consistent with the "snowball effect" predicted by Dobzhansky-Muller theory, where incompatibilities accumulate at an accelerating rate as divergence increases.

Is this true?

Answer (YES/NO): NO